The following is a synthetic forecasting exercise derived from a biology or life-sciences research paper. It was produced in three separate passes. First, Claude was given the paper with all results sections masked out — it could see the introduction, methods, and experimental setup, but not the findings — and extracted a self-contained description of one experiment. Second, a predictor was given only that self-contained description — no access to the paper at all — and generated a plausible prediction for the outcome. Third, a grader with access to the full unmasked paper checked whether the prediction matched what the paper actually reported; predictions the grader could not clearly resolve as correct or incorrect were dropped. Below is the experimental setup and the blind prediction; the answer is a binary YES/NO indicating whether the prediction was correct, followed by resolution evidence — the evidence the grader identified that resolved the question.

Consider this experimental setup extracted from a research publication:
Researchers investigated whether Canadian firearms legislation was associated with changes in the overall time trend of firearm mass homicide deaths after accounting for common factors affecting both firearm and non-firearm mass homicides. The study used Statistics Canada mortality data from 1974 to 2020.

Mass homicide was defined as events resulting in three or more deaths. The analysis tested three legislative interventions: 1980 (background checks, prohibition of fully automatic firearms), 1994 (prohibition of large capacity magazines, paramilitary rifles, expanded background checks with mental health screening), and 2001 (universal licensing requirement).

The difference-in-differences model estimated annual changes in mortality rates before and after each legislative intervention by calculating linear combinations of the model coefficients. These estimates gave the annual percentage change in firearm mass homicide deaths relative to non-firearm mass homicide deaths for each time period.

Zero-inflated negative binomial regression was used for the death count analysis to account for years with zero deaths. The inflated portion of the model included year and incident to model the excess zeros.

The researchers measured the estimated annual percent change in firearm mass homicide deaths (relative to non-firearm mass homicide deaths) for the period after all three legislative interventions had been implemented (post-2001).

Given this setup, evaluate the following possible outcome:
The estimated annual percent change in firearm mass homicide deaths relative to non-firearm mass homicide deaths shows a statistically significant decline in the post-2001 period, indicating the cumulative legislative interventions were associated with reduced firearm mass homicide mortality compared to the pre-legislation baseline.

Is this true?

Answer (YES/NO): NO